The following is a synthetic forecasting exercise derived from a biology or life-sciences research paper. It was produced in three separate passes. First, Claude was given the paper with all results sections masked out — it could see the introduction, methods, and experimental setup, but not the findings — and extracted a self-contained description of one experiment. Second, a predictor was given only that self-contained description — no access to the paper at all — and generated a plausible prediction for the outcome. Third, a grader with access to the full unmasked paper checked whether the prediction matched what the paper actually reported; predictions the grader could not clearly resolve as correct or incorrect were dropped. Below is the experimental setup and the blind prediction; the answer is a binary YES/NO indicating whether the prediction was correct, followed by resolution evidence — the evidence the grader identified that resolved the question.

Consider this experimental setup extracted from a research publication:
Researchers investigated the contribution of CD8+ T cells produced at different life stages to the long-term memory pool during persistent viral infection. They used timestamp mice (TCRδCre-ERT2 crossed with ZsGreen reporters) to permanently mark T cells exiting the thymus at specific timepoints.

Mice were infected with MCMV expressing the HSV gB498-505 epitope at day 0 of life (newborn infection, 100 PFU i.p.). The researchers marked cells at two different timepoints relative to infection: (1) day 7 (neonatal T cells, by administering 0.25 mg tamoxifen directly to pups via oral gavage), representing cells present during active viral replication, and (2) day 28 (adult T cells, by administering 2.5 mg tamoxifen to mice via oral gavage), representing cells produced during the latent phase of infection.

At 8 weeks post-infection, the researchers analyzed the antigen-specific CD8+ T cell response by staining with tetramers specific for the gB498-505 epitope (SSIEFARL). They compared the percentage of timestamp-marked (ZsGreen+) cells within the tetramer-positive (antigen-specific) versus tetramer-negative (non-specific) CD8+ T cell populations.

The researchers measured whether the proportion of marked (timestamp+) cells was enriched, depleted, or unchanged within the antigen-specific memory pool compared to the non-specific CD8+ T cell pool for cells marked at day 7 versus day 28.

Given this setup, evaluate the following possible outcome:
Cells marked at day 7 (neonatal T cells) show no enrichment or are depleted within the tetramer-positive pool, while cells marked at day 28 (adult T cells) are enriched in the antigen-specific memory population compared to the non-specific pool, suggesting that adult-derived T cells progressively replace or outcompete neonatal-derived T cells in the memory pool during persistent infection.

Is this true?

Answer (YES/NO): NO